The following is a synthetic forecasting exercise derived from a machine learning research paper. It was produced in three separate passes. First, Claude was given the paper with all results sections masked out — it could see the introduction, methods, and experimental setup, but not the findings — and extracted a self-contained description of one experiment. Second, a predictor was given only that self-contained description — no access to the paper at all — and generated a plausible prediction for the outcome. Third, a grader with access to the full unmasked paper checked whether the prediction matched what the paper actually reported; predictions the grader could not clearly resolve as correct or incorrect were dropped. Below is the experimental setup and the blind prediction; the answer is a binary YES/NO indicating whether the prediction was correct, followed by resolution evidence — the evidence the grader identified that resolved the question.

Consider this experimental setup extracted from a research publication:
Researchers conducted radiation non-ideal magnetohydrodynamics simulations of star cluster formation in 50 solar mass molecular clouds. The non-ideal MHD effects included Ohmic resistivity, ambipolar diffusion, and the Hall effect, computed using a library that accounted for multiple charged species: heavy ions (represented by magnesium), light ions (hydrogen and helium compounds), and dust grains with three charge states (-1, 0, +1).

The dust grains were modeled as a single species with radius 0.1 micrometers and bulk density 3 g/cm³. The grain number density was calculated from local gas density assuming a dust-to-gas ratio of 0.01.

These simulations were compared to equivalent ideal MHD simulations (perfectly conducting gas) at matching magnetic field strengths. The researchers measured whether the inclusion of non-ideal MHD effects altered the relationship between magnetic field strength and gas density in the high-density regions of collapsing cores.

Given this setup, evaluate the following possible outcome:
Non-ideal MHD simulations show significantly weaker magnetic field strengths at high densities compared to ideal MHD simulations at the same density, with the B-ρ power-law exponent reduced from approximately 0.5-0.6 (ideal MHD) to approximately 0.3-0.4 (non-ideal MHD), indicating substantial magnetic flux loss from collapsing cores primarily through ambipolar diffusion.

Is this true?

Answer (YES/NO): NO